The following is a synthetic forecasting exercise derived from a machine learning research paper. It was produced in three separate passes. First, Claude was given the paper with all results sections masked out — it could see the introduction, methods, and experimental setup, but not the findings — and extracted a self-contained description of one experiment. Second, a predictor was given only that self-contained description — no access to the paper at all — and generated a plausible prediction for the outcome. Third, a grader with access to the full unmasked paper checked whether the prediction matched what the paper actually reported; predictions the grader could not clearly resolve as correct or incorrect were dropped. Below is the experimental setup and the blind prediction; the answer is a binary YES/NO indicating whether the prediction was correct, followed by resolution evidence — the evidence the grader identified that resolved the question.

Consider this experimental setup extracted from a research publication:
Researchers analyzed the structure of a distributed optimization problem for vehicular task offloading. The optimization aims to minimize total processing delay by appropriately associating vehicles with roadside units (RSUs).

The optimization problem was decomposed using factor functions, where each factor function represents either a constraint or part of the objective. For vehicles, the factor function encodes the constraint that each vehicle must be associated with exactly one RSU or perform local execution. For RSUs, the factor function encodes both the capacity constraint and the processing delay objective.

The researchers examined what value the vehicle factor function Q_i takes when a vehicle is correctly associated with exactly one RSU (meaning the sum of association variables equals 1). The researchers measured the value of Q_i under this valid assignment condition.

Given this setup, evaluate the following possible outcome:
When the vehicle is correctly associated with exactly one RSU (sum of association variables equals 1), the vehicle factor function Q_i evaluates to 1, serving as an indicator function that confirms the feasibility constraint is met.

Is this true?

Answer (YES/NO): NO